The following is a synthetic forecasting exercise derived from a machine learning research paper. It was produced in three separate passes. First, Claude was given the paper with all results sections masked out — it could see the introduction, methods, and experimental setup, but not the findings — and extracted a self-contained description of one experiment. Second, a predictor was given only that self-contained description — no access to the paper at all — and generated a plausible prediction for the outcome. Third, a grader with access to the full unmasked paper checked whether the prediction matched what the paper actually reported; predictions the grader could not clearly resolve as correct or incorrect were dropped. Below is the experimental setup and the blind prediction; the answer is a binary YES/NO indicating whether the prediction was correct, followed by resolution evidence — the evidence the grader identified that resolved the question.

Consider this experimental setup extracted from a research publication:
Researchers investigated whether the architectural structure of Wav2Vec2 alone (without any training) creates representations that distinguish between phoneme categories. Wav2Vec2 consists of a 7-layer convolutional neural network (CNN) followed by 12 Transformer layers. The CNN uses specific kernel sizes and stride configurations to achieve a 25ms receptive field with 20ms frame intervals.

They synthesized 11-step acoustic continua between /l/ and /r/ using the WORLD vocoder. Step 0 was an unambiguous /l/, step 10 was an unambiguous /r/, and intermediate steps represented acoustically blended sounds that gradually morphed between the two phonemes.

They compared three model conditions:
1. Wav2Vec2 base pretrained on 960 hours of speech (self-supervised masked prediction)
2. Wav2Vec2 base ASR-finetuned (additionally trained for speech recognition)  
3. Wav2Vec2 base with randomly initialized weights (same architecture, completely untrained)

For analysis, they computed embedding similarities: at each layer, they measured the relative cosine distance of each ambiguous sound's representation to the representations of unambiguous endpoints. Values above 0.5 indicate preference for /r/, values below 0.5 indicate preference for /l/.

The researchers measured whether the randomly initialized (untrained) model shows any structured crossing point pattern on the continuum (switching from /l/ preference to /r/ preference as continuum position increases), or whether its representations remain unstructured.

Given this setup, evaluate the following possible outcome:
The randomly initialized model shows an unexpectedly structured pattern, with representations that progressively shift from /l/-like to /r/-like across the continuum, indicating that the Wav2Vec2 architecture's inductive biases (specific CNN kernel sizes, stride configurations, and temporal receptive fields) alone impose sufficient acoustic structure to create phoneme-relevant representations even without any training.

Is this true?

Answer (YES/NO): NO